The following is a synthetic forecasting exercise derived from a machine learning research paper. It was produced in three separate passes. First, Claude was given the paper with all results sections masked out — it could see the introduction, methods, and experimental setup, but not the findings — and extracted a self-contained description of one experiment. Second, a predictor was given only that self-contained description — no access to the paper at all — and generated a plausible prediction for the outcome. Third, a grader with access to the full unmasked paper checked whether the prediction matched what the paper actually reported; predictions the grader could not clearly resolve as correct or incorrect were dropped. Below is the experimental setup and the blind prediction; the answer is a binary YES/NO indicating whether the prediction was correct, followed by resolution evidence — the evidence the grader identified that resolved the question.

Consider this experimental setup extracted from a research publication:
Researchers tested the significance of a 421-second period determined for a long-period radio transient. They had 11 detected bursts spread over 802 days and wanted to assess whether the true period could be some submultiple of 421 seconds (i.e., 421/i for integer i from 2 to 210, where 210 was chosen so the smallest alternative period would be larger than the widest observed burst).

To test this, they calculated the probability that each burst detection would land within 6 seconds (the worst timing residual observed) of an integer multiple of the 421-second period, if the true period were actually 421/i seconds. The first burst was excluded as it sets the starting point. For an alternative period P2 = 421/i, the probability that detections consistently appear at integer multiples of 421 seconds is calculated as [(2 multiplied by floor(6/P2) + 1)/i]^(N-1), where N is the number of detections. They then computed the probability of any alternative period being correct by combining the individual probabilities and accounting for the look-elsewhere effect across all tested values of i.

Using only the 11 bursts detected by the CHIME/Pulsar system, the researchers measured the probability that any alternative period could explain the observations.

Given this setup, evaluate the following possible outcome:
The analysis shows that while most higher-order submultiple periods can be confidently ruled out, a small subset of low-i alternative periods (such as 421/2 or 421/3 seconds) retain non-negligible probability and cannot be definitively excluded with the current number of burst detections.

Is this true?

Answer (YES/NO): NO